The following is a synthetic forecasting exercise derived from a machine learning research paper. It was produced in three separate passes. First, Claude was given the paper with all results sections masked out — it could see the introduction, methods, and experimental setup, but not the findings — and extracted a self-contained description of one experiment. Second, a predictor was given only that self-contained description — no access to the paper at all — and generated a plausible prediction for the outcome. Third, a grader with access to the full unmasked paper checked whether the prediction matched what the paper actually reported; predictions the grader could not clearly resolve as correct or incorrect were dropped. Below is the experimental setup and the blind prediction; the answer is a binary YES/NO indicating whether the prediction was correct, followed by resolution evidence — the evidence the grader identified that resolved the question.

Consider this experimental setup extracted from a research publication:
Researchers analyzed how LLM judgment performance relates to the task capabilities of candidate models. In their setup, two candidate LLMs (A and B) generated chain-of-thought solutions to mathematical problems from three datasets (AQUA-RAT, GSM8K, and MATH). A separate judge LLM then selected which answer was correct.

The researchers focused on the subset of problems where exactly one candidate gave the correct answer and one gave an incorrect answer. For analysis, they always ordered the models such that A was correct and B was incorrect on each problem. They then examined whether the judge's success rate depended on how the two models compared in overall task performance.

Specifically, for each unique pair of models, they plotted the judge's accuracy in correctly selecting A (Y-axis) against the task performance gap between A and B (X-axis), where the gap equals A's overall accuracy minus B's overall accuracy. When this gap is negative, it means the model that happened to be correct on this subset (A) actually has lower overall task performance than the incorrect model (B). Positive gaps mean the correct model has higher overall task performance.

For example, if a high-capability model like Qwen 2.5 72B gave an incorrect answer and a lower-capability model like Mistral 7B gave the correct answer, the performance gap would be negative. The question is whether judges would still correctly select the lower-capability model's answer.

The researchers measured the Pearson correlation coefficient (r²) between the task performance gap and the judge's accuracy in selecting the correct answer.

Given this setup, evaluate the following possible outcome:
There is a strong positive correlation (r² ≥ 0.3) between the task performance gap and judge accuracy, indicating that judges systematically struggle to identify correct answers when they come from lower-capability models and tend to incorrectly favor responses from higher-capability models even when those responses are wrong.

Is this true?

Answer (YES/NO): YES